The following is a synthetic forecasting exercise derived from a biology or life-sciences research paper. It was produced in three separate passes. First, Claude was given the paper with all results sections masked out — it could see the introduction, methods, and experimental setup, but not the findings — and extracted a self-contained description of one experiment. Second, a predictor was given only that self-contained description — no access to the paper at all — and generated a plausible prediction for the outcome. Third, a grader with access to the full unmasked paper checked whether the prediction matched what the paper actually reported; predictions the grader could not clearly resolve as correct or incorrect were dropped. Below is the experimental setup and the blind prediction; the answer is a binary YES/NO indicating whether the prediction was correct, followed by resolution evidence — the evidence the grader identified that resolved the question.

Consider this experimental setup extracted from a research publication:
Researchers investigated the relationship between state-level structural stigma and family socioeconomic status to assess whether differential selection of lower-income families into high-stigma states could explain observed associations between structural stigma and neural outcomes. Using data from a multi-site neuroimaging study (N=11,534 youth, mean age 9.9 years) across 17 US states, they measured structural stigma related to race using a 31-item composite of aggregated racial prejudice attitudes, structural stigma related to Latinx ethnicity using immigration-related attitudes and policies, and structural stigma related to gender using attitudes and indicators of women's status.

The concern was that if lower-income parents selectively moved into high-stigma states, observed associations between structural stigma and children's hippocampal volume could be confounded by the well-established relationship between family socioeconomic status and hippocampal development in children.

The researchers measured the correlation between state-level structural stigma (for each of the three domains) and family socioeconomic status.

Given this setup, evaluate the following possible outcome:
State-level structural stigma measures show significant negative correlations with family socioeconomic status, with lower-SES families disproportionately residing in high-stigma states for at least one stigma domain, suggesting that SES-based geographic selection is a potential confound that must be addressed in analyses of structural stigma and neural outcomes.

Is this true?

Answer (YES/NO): NO